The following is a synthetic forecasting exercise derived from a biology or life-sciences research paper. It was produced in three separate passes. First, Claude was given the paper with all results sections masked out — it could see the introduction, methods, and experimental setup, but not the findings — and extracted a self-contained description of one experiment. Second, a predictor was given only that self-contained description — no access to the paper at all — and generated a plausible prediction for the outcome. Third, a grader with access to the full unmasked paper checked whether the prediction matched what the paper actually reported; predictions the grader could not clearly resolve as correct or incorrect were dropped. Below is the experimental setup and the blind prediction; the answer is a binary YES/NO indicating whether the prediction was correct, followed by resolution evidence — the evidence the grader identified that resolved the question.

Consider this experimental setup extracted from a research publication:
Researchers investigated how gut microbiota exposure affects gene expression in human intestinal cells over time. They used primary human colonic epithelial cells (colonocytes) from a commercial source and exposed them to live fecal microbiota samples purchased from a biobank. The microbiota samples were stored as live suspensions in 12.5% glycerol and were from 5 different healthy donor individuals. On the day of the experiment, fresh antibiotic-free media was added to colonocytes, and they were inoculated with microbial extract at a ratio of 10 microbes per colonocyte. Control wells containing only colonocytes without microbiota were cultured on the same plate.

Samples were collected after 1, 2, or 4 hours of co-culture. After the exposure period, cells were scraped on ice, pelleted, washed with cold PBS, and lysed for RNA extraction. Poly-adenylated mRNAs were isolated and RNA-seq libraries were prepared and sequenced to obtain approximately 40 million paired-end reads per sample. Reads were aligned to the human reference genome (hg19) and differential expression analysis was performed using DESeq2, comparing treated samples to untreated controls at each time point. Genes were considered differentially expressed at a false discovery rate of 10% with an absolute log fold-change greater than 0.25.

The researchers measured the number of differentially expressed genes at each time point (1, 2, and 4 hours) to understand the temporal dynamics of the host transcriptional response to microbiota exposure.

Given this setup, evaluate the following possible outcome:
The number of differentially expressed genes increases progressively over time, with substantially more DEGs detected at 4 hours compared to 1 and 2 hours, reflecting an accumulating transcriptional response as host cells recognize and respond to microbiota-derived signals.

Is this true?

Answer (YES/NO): NO